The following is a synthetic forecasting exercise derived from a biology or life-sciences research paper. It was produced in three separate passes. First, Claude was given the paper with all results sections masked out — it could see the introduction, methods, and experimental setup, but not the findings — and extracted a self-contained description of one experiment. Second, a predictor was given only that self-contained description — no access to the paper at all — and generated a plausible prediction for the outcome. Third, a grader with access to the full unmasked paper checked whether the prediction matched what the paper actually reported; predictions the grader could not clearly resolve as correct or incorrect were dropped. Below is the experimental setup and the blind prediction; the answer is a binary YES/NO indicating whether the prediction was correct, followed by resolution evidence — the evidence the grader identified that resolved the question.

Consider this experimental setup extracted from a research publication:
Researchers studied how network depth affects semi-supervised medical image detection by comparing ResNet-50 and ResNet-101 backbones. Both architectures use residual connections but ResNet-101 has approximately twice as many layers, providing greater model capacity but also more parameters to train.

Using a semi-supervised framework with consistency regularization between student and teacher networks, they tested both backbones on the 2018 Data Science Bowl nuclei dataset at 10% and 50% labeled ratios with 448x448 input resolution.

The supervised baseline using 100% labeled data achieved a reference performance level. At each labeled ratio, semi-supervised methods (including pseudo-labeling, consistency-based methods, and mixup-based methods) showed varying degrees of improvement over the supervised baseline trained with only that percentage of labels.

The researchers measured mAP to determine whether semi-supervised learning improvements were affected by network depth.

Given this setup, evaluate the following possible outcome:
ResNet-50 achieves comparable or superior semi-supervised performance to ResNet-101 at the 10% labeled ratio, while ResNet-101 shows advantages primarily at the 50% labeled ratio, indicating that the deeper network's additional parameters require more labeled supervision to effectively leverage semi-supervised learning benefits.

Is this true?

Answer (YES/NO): YES